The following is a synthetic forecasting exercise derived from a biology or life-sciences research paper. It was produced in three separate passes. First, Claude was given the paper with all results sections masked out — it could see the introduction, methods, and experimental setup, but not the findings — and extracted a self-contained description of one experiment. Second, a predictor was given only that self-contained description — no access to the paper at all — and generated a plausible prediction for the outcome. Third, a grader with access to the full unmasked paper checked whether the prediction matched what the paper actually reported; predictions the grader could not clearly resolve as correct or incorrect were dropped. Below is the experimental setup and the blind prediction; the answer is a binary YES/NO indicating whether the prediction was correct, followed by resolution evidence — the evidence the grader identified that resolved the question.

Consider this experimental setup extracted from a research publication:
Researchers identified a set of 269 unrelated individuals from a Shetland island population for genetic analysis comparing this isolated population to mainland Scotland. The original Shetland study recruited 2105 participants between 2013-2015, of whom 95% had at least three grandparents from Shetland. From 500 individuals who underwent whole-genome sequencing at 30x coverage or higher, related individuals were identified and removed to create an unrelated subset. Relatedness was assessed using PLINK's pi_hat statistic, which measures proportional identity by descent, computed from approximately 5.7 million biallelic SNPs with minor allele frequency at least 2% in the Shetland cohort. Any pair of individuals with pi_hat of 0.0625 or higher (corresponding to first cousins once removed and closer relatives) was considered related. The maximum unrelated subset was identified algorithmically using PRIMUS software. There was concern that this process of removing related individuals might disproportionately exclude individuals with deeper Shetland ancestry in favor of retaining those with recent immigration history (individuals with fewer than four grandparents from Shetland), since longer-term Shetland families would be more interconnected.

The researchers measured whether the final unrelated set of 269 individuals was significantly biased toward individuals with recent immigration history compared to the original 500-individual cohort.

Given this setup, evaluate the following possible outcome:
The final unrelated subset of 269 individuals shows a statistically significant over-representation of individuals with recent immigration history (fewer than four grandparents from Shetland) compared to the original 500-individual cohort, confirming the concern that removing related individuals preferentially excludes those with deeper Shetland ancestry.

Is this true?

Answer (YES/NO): NO